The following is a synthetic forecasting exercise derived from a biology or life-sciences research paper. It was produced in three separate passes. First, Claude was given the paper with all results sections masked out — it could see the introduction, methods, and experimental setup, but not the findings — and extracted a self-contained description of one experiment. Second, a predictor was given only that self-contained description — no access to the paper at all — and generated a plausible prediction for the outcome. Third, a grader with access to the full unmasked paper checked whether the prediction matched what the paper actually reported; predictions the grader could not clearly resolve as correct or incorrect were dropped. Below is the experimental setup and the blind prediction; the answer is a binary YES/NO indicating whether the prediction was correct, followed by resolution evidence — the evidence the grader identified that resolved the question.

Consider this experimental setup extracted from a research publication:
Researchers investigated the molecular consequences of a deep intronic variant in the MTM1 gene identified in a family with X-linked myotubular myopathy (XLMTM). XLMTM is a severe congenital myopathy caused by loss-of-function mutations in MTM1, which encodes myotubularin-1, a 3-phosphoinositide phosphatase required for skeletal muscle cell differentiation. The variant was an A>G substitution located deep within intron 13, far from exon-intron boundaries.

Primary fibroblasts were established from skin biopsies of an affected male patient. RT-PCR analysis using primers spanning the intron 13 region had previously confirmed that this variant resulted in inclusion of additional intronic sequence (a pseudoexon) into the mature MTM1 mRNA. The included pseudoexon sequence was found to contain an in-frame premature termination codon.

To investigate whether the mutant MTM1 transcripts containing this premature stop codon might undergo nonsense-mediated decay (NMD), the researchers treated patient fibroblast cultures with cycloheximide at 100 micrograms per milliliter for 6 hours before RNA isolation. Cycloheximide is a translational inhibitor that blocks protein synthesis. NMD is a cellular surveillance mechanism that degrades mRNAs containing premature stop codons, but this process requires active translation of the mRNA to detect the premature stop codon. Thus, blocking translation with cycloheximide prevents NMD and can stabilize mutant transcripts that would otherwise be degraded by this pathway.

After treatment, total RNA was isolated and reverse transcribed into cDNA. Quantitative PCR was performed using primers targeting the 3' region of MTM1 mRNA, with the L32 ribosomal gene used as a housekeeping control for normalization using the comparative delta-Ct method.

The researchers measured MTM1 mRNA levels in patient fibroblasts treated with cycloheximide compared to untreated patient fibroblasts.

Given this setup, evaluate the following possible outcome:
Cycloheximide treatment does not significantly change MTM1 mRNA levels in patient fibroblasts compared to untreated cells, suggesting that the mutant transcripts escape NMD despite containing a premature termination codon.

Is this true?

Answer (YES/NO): NO